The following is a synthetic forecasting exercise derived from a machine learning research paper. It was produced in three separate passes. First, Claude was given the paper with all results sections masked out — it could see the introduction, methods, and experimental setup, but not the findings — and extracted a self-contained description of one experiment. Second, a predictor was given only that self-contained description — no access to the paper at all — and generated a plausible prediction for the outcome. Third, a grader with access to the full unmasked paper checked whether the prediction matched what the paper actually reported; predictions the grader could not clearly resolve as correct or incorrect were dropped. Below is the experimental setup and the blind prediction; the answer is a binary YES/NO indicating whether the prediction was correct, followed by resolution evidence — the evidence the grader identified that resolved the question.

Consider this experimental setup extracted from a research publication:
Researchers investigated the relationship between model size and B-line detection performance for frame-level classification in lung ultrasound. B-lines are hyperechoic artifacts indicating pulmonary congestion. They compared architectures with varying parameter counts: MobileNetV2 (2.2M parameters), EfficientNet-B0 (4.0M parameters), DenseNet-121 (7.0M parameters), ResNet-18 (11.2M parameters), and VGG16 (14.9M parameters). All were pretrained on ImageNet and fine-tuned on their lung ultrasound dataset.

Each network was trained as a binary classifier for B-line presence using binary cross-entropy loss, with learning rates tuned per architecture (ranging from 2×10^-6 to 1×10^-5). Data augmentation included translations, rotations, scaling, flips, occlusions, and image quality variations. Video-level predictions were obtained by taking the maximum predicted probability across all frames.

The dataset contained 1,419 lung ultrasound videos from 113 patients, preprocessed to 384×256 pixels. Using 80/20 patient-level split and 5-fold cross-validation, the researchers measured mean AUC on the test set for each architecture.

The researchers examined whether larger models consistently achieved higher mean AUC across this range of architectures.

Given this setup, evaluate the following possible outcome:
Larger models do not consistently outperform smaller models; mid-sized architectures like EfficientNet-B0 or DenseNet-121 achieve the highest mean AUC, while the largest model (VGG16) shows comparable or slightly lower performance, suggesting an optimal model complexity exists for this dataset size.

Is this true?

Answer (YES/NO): NO